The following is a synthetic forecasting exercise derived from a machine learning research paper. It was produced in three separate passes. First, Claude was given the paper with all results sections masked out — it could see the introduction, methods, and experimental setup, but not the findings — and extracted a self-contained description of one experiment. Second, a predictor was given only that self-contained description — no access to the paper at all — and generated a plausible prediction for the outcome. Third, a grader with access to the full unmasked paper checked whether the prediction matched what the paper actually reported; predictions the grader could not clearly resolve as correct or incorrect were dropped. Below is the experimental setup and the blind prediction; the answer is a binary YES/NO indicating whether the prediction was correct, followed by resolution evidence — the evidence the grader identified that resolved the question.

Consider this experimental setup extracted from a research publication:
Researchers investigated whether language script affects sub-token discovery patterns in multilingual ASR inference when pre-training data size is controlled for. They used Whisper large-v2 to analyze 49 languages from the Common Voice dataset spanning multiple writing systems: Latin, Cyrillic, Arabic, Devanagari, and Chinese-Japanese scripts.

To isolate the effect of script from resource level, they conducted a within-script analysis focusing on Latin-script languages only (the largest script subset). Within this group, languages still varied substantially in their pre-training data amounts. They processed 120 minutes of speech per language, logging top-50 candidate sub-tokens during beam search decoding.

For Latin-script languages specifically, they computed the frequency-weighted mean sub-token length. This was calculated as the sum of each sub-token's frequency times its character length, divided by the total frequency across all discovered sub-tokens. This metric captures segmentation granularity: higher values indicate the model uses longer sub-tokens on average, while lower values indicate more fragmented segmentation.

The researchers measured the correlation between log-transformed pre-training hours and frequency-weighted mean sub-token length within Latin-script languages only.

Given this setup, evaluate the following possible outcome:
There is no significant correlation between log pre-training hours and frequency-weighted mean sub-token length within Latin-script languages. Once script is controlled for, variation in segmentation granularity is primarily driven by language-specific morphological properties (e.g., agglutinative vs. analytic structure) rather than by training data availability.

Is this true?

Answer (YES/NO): NO